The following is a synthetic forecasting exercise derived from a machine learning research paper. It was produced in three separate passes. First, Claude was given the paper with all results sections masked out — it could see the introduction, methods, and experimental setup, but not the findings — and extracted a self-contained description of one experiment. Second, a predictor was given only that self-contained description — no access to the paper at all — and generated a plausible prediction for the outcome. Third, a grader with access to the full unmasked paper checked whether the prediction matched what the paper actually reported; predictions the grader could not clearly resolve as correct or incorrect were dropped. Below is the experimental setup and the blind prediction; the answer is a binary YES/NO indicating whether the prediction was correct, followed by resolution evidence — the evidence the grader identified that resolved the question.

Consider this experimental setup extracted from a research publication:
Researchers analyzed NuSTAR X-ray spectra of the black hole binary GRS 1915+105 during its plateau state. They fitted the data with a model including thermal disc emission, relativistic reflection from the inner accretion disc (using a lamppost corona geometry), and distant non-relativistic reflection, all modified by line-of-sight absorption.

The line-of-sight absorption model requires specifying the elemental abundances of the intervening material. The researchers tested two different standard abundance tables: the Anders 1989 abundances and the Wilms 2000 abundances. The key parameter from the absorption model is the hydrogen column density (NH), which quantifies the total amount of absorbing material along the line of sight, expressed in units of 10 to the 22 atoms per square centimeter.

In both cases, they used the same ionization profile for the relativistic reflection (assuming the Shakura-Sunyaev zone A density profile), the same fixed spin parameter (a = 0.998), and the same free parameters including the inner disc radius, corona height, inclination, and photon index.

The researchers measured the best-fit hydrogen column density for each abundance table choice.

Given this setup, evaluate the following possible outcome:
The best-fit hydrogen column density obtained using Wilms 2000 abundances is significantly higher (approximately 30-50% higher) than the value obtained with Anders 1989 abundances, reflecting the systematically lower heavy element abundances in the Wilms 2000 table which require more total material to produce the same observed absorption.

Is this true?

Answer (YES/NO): NO